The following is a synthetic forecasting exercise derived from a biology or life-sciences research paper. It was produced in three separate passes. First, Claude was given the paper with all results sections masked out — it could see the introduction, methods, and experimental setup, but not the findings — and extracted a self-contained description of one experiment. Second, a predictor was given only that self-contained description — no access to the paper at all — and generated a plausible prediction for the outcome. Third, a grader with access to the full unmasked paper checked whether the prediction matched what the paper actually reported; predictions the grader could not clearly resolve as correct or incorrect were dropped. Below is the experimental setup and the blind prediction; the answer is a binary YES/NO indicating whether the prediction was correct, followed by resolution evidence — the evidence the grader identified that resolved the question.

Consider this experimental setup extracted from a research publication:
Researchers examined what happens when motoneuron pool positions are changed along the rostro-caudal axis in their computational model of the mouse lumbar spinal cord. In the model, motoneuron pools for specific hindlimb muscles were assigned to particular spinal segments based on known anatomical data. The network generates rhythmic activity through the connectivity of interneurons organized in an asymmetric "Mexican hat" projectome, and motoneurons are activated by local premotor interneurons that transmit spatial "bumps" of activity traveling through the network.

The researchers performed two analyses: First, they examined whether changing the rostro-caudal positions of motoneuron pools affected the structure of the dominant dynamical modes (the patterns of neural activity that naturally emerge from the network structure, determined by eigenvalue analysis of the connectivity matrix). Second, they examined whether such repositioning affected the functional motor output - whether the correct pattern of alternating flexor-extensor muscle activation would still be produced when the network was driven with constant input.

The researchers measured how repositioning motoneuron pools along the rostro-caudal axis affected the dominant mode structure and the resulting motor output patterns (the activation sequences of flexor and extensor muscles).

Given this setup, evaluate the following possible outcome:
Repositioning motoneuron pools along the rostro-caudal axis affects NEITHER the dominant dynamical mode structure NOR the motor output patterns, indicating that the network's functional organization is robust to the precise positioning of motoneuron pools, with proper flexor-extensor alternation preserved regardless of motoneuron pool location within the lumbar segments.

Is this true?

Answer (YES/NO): NO